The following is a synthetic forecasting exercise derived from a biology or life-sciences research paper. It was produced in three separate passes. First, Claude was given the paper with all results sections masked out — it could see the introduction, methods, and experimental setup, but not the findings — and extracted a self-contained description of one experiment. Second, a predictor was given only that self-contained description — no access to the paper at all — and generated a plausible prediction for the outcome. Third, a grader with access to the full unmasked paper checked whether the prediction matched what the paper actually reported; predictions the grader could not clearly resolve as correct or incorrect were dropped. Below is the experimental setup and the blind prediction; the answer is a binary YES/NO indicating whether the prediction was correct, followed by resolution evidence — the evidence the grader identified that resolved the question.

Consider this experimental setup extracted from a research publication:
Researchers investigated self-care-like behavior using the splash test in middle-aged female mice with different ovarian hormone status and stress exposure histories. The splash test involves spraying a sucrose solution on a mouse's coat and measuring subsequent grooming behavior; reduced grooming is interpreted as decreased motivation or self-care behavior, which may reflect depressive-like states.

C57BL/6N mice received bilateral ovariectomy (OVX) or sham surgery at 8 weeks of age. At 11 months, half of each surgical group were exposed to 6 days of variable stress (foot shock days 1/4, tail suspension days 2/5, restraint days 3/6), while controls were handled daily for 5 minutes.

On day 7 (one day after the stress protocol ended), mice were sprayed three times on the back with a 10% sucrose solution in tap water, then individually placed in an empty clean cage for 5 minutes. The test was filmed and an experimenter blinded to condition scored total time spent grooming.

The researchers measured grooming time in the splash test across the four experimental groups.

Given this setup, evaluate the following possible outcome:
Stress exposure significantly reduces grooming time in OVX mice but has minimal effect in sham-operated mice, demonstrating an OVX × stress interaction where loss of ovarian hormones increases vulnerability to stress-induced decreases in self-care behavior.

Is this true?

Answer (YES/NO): NO